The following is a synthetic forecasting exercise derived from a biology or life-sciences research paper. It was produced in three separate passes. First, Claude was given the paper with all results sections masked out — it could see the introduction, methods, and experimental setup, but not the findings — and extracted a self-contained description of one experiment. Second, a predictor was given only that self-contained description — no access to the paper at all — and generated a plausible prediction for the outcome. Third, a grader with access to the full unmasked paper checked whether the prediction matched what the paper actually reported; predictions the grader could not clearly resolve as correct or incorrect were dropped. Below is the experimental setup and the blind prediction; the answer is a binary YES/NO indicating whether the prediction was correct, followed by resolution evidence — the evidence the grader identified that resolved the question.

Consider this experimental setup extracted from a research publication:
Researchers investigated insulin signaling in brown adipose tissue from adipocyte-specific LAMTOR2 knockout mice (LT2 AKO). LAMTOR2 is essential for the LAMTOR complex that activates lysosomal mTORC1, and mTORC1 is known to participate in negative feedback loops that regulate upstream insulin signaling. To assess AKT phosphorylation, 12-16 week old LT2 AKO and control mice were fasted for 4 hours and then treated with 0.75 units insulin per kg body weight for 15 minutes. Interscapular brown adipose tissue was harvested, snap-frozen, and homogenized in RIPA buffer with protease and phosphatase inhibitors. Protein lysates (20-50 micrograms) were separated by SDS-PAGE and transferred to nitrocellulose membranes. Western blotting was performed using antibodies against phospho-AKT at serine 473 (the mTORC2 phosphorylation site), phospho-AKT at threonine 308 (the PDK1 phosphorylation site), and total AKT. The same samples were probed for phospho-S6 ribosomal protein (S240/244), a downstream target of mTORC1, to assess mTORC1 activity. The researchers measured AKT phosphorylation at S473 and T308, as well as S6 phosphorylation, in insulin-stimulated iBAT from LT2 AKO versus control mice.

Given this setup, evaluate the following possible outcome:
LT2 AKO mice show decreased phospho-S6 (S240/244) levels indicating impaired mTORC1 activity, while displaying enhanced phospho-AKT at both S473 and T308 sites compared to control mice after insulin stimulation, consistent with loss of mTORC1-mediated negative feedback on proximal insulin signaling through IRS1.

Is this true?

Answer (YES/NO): NO